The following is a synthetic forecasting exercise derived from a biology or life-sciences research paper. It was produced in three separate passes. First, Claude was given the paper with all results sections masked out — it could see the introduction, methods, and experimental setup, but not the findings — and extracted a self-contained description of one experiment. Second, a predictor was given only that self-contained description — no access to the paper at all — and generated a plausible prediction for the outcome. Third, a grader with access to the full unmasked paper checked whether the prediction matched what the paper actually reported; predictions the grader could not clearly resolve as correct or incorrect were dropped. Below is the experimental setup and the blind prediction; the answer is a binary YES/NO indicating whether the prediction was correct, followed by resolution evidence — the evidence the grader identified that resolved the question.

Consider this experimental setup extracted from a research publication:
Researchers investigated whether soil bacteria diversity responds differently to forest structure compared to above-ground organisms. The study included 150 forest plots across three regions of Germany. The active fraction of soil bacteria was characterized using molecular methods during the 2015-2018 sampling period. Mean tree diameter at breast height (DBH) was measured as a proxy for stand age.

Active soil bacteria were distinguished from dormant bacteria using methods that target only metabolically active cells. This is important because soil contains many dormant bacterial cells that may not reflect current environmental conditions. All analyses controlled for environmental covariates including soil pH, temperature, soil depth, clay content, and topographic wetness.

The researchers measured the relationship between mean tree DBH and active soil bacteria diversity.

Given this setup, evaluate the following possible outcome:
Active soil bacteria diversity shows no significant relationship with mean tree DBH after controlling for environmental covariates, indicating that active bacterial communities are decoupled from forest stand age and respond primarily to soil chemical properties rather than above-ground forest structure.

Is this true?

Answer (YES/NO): NO